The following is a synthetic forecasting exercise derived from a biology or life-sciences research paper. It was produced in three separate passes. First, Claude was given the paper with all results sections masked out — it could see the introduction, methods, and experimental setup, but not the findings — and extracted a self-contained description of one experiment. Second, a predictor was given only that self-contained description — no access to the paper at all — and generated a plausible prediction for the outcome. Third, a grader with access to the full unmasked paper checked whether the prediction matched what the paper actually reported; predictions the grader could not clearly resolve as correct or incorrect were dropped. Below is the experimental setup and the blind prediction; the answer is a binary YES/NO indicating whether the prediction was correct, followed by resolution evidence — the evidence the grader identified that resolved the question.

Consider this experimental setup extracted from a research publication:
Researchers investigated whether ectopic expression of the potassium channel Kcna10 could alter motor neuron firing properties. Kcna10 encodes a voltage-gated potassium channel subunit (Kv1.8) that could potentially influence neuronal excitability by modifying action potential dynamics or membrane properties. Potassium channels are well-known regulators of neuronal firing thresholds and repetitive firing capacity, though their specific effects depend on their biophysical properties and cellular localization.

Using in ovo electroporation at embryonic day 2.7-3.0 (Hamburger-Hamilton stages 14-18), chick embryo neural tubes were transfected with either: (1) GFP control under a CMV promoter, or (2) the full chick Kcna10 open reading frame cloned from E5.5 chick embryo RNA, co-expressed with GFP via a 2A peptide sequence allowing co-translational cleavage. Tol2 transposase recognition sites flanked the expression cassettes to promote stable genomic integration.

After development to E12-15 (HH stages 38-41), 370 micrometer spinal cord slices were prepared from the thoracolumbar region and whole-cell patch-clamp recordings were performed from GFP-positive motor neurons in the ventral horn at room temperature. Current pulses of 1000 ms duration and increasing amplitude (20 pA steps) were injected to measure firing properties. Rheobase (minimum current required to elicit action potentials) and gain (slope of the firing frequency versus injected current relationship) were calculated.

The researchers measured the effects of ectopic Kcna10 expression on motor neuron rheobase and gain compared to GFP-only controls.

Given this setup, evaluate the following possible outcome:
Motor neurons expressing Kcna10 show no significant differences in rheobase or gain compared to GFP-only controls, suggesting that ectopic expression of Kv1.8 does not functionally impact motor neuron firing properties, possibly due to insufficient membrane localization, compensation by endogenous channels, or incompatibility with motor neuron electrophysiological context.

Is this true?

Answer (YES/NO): NO